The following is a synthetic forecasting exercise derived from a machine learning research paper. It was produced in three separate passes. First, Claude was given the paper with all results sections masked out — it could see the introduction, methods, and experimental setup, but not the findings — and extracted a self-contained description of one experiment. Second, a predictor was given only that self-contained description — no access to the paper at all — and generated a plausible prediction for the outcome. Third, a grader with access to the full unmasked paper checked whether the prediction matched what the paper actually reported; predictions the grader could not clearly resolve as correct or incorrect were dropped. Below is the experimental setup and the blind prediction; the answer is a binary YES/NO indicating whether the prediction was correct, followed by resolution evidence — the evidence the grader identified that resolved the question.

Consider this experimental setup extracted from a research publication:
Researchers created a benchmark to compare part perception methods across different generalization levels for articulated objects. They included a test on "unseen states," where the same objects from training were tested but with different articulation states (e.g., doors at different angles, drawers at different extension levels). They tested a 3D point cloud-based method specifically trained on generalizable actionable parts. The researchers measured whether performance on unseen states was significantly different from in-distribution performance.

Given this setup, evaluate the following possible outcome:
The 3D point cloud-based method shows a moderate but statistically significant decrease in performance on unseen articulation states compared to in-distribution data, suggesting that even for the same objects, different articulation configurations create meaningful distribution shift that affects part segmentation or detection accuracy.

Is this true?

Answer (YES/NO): NO